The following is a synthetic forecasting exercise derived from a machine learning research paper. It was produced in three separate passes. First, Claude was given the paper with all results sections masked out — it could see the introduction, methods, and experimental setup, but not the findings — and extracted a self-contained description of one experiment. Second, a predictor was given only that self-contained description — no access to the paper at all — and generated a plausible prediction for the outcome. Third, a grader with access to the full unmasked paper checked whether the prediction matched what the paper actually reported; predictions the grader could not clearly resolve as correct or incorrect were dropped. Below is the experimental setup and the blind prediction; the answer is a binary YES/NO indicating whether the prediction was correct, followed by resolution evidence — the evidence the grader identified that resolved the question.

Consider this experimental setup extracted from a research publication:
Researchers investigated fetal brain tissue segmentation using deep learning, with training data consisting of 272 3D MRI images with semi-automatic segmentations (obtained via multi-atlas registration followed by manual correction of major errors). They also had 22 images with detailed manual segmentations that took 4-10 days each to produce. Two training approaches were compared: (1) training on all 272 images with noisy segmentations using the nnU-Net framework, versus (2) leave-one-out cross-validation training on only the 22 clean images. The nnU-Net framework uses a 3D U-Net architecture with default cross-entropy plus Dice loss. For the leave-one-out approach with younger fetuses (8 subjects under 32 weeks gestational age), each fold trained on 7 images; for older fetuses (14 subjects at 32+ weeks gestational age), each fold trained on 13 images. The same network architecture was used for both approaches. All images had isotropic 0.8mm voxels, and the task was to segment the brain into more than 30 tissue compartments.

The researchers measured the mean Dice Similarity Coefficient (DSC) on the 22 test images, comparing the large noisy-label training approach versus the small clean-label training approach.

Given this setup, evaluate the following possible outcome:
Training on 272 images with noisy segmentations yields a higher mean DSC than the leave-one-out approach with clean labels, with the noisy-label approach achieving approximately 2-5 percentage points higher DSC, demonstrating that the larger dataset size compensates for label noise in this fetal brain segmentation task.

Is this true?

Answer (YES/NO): NO